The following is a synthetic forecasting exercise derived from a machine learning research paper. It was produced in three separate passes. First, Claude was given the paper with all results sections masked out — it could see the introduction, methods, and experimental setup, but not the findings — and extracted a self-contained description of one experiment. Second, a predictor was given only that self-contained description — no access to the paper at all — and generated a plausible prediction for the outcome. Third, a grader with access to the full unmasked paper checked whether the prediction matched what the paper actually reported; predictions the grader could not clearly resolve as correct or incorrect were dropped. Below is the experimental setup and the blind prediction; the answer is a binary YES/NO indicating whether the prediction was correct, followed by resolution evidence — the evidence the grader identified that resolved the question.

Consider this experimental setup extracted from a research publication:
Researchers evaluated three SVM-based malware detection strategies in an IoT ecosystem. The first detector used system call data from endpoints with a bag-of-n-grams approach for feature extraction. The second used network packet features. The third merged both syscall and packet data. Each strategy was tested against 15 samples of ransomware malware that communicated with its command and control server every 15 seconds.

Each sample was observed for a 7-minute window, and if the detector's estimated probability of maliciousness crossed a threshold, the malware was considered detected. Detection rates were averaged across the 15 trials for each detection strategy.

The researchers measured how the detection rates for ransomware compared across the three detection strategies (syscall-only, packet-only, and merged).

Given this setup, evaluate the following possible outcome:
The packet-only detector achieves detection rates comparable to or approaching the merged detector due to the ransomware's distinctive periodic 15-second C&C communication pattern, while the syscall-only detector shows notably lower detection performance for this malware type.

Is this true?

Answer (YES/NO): NO